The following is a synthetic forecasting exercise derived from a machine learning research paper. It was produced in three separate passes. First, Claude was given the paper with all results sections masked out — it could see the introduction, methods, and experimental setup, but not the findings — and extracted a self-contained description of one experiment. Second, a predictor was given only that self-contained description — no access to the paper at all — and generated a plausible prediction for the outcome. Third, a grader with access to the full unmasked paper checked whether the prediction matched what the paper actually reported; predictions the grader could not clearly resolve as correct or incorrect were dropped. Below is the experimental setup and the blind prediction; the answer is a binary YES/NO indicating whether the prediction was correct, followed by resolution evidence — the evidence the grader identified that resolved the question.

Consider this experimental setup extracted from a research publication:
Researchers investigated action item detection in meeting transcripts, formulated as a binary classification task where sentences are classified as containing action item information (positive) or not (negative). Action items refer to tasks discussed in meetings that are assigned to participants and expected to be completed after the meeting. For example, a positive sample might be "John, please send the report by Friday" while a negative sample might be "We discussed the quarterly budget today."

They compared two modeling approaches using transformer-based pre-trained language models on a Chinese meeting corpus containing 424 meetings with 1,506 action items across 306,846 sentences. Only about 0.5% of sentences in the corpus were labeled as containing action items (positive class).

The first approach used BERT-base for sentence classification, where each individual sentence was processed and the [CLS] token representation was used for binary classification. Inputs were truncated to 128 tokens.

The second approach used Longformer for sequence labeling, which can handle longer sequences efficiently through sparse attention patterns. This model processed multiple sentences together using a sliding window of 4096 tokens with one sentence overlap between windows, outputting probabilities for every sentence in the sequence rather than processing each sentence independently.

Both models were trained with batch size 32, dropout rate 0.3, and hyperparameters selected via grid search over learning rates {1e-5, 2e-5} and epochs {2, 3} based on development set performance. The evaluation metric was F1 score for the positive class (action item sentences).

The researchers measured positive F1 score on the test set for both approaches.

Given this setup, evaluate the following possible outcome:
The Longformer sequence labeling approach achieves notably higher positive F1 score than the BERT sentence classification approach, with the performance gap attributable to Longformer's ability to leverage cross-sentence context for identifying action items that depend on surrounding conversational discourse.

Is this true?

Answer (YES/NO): NO